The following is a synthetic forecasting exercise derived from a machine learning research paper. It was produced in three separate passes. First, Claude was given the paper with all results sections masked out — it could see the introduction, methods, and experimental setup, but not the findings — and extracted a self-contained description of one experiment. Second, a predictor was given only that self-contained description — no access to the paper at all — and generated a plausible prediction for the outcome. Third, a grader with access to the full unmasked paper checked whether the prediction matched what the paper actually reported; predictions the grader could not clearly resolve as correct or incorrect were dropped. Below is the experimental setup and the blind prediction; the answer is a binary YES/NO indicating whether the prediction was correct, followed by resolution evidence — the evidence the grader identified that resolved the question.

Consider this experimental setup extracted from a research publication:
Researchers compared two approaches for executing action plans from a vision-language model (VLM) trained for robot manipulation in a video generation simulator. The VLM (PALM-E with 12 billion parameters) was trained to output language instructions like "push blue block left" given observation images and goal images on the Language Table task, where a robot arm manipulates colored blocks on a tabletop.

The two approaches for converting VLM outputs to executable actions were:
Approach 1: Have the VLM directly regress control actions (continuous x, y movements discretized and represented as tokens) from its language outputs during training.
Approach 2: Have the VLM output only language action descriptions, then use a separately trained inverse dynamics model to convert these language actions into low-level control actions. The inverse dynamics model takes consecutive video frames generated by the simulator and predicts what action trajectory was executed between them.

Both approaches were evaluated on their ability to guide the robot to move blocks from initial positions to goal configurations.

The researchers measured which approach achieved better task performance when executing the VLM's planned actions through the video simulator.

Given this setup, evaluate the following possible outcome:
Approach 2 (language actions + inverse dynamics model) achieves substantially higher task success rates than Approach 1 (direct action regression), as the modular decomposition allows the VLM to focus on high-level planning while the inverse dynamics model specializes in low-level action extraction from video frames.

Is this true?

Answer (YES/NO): NO